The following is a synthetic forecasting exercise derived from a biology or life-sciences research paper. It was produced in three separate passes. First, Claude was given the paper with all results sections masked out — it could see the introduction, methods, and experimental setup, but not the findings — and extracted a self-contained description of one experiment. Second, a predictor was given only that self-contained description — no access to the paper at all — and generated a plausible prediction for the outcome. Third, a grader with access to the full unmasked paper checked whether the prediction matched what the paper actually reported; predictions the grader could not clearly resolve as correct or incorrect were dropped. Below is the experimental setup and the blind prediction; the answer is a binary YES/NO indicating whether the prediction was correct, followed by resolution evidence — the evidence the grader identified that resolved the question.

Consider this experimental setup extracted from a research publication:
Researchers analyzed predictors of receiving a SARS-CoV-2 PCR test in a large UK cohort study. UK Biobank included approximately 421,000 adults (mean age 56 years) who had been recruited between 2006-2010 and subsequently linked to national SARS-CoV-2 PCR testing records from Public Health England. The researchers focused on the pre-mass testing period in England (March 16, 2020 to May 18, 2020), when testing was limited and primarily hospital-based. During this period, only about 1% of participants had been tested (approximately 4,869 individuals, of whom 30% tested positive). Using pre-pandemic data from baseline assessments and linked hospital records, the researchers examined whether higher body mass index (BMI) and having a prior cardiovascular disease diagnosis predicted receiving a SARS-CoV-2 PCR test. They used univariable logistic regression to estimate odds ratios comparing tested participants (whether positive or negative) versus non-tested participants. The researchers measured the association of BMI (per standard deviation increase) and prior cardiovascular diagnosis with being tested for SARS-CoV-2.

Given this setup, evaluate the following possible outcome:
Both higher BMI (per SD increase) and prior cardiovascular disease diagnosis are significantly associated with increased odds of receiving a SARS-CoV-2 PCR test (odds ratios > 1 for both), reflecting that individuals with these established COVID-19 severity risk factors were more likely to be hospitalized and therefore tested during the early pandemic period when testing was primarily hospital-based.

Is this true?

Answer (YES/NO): YES